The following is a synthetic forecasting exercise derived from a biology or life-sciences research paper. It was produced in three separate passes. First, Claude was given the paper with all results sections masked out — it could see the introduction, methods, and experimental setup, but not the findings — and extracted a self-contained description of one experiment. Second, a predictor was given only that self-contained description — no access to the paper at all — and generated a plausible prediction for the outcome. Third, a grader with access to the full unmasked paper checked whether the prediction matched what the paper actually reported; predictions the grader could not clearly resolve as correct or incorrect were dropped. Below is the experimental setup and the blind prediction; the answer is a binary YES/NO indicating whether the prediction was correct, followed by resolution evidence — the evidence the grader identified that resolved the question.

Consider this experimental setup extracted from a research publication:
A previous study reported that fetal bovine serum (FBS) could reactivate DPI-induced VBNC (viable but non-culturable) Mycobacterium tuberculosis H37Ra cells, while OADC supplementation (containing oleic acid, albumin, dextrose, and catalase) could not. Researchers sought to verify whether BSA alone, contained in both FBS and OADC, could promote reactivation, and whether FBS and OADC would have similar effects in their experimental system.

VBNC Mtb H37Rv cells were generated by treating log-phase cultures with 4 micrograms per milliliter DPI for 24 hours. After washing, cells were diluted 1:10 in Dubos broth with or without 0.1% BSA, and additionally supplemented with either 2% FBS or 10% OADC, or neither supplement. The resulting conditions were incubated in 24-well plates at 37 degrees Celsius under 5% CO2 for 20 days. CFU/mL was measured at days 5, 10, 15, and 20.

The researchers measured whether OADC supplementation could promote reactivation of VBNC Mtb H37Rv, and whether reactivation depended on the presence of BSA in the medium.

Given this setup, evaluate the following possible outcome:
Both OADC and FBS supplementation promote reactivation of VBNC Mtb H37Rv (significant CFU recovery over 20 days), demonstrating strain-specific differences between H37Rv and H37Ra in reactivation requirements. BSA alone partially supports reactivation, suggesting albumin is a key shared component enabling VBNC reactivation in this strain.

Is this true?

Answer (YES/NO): NO